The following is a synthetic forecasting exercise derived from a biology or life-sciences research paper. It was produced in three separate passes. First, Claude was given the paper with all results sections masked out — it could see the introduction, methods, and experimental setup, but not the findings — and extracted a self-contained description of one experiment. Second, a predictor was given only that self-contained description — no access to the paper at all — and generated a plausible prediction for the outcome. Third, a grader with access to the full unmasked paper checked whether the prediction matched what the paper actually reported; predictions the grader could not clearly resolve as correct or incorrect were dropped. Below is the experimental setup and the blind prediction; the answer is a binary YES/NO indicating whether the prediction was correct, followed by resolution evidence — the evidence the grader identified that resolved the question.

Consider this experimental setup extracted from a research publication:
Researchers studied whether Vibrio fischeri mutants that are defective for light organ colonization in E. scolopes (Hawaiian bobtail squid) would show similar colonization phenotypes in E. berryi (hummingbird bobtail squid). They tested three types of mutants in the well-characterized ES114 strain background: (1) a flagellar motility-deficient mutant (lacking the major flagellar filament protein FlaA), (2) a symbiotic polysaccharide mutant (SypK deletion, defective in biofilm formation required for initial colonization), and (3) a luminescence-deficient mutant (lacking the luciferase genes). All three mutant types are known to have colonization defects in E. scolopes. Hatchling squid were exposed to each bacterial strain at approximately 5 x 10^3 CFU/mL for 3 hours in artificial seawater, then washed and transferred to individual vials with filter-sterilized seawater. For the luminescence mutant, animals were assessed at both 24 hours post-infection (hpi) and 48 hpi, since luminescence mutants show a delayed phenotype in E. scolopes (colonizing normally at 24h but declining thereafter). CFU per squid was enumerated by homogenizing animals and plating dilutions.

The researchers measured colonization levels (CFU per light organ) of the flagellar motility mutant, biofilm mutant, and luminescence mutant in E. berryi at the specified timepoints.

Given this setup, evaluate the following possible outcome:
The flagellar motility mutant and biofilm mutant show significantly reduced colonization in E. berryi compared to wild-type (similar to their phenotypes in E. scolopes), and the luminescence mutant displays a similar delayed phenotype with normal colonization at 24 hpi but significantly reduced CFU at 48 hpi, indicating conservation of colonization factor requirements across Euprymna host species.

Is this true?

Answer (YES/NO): YES